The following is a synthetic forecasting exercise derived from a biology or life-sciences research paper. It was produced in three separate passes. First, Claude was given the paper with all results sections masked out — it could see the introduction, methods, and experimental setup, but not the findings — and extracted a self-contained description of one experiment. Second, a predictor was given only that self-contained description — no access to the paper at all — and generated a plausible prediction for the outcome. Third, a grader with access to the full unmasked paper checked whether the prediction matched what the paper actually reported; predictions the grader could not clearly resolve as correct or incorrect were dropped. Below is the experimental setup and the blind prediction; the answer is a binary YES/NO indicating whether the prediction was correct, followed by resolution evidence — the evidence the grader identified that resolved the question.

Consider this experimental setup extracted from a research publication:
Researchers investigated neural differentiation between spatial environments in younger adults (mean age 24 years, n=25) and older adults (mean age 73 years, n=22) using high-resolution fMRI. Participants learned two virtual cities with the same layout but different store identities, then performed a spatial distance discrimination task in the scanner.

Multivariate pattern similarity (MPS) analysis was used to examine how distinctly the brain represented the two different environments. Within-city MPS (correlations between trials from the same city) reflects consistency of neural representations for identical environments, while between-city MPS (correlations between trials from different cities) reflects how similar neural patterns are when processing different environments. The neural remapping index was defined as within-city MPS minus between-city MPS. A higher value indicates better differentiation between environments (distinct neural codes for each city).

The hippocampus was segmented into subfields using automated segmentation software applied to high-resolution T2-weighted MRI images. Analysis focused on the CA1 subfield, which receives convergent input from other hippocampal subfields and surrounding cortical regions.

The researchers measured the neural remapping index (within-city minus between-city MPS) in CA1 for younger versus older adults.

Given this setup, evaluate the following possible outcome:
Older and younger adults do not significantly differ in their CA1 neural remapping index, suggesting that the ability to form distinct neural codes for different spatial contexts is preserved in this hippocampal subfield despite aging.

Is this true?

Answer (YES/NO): NO